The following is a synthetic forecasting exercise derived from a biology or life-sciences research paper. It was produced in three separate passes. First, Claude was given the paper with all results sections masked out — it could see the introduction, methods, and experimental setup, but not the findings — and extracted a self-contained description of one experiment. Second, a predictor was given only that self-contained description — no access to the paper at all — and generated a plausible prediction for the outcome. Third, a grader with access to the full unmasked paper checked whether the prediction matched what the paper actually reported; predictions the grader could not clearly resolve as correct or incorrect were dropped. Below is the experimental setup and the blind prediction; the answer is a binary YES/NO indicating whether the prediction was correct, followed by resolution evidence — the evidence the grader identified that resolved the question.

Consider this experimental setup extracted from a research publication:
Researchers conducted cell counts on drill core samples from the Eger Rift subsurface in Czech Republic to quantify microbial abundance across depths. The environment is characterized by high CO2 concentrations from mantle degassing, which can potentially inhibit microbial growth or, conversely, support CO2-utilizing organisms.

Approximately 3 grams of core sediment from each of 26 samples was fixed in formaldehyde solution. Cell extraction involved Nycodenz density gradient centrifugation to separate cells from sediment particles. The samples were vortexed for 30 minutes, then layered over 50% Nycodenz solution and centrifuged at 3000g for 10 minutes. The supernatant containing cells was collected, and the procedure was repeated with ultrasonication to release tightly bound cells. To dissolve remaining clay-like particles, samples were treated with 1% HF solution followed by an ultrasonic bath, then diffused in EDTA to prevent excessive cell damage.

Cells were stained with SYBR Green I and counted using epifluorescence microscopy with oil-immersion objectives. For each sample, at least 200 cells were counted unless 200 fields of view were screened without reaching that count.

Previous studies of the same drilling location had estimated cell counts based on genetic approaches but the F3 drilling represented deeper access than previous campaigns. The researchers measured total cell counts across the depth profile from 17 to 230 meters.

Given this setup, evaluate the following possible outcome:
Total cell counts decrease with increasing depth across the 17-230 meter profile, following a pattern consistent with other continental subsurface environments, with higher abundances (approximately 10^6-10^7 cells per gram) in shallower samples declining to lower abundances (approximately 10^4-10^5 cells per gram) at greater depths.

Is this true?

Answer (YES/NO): NO